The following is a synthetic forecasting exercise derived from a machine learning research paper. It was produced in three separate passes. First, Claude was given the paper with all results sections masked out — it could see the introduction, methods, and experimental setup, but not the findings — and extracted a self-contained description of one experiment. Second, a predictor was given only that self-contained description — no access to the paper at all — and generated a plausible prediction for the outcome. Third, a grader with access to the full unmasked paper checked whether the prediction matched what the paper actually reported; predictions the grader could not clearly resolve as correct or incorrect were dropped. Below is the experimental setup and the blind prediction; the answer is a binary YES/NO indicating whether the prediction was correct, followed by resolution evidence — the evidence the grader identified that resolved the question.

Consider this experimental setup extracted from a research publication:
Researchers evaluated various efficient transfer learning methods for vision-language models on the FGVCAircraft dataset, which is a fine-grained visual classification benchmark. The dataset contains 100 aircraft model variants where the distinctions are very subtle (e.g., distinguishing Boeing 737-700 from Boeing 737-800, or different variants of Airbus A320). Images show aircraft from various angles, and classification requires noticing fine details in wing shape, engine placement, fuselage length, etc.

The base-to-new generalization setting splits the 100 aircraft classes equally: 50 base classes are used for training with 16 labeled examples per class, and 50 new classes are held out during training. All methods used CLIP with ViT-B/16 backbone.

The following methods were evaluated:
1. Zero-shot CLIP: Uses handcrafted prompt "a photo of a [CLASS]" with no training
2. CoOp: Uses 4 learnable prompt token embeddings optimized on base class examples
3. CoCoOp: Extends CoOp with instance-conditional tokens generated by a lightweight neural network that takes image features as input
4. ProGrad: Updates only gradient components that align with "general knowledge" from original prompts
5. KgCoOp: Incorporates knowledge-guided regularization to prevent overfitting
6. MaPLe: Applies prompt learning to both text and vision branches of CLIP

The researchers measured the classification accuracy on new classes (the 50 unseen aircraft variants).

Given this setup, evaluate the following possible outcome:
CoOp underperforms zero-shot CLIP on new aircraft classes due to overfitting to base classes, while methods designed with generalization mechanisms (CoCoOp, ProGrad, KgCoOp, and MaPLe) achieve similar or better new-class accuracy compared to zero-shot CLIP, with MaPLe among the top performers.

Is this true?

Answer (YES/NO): NO